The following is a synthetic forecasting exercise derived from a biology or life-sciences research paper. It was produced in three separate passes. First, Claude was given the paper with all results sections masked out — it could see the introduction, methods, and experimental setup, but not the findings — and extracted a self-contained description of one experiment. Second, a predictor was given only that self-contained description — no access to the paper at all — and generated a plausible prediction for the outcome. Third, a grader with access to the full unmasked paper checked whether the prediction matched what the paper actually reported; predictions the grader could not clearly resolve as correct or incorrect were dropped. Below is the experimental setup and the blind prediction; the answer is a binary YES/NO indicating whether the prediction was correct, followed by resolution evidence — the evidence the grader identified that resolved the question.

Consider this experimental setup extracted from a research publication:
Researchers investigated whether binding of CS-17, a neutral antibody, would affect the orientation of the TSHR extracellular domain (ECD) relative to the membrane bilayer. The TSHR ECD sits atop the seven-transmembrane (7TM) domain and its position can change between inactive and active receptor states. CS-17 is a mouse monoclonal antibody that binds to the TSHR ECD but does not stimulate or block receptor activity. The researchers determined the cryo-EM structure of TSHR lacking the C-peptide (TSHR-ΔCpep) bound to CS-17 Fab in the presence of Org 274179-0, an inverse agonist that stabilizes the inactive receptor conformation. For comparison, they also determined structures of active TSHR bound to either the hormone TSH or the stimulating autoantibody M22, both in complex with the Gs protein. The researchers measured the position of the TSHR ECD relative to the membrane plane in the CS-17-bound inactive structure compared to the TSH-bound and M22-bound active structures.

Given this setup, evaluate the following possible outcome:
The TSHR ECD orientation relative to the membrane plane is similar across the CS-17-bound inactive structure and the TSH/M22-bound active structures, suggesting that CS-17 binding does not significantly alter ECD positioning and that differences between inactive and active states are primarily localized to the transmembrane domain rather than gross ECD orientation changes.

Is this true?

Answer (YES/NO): NO